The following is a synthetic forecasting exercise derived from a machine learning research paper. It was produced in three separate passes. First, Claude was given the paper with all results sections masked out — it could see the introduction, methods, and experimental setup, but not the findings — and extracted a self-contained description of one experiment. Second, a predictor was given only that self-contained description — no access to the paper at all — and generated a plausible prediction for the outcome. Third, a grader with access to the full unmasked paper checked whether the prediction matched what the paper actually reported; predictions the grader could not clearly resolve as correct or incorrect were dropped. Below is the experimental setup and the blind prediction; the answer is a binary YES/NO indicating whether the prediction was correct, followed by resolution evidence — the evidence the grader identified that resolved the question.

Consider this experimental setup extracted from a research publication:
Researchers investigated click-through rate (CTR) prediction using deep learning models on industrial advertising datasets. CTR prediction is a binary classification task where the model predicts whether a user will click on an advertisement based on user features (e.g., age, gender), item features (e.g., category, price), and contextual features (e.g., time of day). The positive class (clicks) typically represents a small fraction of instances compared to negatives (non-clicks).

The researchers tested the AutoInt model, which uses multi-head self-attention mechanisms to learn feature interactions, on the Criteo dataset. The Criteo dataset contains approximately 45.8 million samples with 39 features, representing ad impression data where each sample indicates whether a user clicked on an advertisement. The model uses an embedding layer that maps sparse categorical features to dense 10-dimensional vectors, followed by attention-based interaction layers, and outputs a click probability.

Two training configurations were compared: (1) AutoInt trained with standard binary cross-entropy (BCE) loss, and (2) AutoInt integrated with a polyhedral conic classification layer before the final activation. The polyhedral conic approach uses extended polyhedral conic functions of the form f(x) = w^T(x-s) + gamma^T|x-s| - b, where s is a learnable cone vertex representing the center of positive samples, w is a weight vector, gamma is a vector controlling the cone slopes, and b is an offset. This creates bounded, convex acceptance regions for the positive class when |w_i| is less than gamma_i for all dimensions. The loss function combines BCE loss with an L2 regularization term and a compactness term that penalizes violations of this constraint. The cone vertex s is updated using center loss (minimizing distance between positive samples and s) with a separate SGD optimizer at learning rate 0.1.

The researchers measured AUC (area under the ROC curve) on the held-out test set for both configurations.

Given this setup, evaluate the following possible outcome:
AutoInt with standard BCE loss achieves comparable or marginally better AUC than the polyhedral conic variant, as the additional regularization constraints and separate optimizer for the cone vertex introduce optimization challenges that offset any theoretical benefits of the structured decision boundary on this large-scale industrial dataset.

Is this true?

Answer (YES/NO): YES